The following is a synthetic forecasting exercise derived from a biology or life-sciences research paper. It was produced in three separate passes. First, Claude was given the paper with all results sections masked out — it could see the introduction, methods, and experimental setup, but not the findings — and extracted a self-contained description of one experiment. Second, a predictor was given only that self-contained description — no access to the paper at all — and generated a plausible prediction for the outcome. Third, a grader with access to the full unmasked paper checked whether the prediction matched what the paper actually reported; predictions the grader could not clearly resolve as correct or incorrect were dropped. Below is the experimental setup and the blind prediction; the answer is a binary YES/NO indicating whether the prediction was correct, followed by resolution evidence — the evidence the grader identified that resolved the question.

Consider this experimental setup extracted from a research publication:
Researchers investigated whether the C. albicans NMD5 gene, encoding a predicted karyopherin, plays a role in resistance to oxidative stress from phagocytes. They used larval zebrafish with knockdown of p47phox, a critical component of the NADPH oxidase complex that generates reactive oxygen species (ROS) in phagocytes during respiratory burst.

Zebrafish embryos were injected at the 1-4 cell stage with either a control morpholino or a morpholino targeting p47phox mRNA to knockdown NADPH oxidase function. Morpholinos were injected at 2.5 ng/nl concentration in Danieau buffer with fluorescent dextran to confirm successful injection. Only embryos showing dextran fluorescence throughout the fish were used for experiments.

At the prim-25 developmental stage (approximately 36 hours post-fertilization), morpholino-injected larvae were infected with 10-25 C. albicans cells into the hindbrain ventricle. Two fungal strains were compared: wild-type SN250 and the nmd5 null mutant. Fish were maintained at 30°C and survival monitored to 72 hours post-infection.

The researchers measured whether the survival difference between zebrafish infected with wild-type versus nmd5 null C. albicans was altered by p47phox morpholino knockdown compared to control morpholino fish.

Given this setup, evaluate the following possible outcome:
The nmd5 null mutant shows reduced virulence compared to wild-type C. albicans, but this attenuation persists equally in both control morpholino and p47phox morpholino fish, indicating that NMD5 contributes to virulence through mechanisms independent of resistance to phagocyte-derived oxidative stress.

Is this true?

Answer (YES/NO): NO